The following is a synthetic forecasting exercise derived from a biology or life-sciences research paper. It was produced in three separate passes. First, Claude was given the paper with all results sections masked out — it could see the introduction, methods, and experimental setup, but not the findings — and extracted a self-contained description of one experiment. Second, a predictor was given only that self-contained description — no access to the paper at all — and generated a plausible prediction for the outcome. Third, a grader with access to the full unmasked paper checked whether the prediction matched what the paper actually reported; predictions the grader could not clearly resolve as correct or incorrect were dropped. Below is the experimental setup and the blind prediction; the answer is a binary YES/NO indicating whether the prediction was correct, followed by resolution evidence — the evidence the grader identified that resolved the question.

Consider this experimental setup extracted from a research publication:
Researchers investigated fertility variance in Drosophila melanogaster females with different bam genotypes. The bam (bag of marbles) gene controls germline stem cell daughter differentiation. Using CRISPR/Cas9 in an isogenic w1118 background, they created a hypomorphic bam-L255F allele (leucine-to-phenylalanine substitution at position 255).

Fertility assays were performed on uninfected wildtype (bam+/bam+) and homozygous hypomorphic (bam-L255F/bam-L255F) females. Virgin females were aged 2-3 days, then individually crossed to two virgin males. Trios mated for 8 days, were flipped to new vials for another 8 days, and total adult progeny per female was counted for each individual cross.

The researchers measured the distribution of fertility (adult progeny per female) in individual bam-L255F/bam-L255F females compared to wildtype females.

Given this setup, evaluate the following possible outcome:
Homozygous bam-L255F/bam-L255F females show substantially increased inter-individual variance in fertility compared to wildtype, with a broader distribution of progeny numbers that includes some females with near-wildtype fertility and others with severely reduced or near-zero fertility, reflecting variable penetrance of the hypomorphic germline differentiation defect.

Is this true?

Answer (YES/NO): NO